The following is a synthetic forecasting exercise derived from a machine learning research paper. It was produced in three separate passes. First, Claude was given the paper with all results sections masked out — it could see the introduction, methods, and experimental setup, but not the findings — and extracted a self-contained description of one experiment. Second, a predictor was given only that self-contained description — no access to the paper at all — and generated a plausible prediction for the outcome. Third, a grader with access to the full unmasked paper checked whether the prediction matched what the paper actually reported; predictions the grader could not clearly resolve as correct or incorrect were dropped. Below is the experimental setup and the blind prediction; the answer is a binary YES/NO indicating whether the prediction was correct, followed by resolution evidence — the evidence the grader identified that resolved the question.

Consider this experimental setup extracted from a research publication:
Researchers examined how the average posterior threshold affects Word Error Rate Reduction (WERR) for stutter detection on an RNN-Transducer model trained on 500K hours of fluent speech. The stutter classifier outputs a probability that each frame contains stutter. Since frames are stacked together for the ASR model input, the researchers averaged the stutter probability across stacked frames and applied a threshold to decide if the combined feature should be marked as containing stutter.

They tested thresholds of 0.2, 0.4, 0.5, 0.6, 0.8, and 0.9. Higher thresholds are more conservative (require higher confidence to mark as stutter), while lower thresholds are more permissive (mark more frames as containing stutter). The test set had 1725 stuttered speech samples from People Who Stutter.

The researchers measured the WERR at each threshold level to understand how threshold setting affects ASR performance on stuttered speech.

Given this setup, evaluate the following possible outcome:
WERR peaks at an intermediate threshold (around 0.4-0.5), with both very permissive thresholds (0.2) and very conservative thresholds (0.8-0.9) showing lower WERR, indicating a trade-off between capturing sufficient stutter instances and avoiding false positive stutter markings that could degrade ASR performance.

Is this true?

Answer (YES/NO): NO